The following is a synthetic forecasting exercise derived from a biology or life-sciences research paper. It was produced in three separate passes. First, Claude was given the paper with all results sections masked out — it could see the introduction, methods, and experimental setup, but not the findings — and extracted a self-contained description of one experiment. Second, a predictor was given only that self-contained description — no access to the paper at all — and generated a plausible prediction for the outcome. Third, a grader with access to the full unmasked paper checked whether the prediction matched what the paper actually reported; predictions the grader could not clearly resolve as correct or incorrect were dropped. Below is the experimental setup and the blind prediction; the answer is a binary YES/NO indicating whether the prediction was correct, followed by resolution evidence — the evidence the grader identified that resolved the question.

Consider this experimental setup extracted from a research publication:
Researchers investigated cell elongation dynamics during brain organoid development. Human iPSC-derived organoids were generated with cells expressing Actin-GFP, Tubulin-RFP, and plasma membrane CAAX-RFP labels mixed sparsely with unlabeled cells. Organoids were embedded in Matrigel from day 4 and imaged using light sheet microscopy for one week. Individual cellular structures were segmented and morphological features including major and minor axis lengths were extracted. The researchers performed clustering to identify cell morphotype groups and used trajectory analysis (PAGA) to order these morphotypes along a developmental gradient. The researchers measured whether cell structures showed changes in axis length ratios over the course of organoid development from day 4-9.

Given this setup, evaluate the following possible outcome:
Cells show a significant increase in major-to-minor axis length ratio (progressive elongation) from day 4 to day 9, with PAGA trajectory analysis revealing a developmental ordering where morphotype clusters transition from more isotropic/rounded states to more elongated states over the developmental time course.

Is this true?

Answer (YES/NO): YES